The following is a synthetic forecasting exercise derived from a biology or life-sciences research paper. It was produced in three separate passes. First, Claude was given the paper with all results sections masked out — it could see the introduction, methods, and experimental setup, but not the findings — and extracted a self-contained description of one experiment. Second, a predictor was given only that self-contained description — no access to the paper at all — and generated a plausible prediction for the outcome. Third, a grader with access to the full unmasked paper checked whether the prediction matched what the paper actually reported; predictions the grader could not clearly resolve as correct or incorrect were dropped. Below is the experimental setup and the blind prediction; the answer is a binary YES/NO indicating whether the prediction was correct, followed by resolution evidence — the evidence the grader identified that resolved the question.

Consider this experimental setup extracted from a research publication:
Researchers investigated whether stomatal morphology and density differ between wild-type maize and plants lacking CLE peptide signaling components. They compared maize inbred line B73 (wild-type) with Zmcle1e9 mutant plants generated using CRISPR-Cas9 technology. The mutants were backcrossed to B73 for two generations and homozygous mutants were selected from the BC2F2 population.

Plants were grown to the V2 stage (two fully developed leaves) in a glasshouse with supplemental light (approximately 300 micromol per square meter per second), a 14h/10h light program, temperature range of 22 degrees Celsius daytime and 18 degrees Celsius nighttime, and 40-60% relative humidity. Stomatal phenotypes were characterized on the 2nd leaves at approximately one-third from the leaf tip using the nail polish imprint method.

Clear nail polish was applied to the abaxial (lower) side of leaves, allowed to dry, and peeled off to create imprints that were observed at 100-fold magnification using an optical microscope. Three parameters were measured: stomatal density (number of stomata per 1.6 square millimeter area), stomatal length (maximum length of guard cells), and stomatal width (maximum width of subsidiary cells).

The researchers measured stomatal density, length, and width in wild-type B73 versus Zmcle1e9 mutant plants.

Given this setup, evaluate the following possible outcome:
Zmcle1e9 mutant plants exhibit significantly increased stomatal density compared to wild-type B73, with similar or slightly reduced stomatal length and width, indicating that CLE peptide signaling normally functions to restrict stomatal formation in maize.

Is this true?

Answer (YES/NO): NO